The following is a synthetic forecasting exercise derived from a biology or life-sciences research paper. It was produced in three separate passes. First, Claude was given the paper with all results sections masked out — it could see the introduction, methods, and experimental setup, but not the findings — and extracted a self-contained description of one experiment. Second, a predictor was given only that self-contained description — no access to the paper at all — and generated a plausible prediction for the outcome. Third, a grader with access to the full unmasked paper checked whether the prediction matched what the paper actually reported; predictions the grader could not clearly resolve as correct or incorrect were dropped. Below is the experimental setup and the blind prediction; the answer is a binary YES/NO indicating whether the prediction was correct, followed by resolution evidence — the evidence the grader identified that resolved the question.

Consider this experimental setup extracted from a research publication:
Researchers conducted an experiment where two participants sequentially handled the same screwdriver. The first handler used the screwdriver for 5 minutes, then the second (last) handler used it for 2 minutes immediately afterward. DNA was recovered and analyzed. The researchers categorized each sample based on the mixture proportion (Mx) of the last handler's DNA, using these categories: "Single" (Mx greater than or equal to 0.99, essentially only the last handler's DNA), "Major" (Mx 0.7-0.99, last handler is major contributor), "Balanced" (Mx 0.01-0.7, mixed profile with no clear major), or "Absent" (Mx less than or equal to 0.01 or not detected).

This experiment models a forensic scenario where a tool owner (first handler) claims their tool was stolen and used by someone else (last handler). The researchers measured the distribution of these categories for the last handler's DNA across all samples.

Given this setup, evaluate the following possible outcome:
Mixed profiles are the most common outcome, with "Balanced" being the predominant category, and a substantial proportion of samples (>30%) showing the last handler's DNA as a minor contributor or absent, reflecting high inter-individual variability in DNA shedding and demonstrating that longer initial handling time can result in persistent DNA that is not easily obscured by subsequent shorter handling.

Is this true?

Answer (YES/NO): NO